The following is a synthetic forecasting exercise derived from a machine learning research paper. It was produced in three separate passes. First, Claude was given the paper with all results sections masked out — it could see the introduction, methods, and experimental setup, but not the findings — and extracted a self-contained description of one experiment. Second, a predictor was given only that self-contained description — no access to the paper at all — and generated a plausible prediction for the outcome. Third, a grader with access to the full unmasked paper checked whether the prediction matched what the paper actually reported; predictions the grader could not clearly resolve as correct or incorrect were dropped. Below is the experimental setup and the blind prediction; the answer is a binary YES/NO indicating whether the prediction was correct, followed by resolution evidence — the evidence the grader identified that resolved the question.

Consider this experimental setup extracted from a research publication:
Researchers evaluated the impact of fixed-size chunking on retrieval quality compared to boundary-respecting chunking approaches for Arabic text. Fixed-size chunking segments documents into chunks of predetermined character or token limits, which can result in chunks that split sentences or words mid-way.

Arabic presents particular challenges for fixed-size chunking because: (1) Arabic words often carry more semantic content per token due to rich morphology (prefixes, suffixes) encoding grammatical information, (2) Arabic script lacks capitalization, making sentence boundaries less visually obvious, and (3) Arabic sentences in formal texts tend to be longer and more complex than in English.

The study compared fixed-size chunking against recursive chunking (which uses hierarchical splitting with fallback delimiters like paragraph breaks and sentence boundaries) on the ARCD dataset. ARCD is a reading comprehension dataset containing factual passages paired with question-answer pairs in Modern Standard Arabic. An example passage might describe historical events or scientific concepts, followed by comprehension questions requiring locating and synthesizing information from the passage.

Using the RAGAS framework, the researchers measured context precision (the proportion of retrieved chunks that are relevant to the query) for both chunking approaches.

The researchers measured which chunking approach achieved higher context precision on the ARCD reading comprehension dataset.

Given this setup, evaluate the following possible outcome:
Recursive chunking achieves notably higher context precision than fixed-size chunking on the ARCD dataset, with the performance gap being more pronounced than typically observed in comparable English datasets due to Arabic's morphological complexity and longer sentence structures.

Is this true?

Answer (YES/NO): NO